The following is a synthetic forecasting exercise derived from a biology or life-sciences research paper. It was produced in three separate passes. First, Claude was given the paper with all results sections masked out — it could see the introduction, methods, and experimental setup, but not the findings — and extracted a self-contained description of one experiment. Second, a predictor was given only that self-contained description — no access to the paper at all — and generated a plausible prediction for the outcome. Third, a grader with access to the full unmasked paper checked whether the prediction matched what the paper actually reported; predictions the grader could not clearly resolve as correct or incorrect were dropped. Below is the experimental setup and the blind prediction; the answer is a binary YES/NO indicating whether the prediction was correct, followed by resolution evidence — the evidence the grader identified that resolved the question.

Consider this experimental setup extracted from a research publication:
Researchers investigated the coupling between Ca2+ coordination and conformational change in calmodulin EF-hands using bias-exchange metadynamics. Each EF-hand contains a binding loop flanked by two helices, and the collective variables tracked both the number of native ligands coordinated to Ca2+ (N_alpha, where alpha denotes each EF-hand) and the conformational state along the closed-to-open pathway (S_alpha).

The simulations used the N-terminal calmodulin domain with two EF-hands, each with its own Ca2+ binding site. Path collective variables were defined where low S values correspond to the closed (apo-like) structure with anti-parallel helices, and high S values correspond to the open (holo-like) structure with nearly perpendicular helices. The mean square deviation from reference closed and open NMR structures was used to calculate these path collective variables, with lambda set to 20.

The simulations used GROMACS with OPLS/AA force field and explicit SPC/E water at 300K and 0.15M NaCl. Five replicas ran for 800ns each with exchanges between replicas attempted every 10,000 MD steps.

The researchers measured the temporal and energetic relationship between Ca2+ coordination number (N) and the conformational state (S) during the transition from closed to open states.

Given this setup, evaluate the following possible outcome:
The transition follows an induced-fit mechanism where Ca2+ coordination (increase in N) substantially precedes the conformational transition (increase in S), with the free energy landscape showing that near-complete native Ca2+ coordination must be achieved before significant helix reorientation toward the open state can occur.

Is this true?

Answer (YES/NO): NO